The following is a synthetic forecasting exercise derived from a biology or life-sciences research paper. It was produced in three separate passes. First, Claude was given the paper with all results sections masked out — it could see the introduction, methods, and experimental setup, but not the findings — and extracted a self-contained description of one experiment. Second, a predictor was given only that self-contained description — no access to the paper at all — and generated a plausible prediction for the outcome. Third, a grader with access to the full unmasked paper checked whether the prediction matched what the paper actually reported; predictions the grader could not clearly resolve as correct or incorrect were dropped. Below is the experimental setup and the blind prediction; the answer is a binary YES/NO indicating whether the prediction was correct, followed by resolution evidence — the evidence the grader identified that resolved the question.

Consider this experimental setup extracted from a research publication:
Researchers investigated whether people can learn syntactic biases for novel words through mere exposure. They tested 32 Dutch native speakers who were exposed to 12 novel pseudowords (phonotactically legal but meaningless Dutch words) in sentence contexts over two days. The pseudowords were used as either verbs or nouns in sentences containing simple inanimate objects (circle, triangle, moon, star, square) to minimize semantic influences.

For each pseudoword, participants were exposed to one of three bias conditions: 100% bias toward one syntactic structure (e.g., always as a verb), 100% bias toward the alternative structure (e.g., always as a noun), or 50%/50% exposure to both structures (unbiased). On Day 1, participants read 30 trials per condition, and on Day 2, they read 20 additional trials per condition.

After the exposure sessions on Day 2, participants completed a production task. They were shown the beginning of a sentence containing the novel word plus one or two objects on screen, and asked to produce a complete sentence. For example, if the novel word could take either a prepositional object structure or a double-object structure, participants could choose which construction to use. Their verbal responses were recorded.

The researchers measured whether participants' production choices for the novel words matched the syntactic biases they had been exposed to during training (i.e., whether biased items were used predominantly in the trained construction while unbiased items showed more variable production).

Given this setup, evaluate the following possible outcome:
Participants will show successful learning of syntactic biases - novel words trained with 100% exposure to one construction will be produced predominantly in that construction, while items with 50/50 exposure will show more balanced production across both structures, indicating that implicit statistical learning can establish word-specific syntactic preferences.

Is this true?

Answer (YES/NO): YES